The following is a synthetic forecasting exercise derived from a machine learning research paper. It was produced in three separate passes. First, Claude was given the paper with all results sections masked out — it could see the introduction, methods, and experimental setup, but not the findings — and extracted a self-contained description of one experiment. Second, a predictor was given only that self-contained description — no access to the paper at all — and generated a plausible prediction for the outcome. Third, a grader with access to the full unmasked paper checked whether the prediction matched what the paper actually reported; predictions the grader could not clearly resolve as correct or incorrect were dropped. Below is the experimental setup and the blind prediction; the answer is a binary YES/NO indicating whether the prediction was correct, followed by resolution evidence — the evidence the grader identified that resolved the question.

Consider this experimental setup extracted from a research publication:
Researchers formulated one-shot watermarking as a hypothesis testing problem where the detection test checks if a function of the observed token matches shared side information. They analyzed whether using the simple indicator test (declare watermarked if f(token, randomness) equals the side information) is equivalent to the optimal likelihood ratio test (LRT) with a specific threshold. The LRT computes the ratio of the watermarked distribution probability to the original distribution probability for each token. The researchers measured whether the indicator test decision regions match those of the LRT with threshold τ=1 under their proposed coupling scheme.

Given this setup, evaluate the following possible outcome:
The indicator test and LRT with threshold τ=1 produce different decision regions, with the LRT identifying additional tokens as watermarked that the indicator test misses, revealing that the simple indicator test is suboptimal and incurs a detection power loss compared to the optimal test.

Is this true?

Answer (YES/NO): NO